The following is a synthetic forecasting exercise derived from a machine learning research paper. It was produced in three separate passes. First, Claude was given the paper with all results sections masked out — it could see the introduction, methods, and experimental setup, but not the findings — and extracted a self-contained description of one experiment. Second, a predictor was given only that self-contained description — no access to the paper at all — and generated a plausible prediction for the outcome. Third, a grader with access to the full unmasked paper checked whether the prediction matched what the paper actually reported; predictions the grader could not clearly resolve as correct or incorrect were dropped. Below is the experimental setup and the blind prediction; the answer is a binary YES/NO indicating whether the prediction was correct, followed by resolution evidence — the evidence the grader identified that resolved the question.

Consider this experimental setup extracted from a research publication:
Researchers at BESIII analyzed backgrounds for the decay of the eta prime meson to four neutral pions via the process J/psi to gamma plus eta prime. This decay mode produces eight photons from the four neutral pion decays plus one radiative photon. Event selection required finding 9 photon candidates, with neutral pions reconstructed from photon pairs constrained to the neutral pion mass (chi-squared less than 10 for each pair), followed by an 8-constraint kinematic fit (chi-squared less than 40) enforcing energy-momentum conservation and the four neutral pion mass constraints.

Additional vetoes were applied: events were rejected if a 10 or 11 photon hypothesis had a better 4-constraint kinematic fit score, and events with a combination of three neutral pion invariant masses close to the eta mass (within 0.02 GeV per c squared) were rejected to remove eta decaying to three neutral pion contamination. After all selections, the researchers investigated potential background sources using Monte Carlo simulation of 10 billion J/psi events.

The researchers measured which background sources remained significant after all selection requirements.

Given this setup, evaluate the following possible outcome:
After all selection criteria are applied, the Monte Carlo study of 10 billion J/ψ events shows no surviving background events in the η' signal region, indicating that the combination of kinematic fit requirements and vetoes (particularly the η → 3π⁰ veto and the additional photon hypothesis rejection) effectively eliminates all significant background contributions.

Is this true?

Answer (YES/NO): NO